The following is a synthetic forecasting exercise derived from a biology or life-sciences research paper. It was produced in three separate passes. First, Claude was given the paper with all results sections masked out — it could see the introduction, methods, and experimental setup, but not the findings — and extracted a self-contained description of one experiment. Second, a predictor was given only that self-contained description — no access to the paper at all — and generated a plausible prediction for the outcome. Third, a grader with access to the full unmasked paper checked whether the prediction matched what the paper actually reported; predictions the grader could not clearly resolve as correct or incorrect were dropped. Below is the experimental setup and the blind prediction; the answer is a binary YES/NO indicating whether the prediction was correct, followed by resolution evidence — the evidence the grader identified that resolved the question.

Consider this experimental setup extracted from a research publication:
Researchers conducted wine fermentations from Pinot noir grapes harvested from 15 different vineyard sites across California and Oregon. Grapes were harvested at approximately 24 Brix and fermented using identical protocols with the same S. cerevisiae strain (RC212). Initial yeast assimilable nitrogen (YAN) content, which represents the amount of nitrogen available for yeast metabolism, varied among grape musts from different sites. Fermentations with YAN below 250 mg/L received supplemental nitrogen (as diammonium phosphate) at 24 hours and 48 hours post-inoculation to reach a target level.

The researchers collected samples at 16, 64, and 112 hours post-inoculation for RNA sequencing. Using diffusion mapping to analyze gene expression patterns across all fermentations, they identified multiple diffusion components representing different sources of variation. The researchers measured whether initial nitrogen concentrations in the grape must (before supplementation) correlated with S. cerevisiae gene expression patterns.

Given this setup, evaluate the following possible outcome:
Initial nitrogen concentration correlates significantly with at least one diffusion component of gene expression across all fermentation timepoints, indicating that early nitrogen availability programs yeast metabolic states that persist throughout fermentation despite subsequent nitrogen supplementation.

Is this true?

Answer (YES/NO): NO